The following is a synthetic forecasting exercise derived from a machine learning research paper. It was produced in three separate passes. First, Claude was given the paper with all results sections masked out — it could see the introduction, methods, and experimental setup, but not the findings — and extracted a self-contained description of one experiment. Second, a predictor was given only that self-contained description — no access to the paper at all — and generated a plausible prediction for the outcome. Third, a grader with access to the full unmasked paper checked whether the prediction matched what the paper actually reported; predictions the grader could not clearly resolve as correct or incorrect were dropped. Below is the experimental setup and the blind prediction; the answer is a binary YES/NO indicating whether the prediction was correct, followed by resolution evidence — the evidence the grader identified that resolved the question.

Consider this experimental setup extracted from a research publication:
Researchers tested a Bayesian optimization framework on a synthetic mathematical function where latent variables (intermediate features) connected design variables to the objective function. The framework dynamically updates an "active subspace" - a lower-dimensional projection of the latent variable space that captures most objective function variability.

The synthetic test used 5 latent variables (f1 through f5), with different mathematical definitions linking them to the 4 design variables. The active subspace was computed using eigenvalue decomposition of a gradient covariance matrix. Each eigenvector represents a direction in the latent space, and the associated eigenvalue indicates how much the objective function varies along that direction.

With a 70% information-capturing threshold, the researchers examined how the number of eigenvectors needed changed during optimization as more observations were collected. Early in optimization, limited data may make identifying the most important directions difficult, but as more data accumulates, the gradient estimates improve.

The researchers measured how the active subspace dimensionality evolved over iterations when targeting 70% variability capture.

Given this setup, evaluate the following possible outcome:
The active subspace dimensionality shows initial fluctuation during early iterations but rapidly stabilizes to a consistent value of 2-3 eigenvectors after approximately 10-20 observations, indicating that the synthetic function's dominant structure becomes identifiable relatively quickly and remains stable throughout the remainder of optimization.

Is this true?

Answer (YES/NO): NO